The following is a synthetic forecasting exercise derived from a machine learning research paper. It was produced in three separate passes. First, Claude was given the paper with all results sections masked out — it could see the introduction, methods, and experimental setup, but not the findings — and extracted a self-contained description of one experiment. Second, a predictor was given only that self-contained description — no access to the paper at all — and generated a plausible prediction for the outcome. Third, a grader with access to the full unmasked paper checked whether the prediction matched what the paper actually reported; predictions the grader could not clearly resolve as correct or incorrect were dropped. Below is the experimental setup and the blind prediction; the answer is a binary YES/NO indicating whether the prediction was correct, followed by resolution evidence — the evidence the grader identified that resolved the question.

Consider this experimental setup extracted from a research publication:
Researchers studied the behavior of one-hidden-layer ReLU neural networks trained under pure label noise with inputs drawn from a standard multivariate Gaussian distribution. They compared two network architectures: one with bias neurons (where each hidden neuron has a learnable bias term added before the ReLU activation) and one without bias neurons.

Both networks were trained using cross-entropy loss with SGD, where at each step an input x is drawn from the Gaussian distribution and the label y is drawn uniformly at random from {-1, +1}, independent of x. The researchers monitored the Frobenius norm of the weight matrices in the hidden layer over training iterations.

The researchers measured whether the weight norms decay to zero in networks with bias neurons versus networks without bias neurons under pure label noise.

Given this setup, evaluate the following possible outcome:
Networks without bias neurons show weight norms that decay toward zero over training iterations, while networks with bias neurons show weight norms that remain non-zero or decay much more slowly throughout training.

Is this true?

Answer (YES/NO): YES